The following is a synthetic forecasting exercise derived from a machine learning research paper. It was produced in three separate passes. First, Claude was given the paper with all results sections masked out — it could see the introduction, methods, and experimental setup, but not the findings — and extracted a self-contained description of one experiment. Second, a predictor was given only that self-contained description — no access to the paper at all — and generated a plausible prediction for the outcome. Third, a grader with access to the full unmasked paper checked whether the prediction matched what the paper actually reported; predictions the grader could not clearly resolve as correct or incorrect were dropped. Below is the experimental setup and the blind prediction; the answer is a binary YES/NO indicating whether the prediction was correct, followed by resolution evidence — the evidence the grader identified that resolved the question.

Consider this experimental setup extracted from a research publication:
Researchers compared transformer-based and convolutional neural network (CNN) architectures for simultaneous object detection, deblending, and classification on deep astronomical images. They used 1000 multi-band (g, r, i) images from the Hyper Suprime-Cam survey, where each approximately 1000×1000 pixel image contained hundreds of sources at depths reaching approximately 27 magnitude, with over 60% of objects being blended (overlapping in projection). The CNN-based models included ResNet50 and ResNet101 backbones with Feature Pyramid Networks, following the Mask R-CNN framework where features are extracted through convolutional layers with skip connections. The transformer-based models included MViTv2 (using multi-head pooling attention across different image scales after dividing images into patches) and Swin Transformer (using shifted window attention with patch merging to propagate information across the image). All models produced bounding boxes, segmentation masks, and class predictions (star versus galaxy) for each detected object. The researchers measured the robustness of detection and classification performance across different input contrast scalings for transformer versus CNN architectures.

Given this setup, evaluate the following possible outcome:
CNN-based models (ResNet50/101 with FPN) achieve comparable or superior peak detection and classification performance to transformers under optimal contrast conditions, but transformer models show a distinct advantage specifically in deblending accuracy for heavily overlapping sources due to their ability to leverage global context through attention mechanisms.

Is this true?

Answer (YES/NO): NO